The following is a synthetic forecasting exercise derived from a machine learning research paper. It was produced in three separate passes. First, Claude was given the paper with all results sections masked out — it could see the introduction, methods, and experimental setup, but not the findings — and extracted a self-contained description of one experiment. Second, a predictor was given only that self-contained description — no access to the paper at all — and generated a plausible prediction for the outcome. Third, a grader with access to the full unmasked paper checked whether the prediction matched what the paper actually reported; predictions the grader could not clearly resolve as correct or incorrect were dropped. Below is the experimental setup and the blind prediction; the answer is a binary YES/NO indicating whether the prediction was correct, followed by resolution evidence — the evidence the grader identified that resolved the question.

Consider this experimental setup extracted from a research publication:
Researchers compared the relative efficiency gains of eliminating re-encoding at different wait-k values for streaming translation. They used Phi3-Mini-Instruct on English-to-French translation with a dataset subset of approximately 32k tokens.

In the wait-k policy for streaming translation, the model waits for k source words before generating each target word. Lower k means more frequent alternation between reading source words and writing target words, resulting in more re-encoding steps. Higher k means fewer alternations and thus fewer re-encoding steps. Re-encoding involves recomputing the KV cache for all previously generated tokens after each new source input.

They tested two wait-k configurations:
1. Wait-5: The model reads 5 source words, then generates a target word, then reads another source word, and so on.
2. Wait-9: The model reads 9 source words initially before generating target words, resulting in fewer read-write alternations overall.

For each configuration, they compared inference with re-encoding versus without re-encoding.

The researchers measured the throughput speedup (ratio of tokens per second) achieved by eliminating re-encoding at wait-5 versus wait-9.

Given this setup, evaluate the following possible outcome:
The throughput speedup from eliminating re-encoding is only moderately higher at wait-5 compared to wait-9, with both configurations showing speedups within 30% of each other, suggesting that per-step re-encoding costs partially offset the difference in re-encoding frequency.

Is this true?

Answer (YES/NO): NO